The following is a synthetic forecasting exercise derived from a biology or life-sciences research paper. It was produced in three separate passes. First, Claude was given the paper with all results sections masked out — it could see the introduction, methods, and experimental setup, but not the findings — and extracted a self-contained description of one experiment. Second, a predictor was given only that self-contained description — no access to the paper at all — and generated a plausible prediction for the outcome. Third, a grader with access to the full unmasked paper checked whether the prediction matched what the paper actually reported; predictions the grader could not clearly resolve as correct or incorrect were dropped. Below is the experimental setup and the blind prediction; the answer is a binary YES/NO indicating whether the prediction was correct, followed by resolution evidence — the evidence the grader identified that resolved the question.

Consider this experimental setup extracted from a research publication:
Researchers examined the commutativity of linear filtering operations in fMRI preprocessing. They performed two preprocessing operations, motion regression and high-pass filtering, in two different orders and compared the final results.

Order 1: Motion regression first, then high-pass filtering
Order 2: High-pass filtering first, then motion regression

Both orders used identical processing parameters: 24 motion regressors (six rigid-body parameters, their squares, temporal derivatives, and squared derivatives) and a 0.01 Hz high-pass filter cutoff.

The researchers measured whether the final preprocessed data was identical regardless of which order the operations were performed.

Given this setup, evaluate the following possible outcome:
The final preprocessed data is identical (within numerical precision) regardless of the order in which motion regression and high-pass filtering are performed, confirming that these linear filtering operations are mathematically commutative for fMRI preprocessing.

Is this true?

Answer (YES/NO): NO